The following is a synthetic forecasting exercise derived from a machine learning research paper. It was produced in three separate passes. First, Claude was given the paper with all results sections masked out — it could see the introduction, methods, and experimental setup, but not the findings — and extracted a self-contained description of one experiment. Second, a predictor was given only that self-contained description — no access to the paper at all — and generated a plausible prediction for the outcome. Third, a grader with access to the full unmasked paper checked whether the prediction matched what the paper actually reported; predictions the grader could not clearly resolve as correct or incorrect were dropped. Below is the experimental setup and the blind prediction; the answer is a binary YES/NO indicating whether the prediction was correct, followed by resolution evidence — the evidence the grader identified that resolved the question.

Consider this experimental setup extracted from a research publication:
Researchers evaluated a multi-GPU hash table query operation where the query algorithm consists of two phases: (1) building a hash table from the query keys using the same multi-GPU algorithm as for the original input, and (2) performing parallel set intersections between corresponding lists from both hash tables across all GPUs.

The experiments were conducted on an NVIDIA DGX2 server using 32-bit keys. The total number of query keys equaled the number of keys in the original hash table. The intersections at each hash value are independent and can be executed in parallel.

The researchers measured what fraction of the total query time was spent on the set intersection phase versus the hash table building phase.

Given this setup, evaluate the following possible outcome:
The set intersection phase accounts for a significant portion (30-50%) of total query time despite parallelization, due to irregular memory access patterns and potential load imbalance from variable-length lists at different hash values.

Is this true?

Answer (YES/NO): NO